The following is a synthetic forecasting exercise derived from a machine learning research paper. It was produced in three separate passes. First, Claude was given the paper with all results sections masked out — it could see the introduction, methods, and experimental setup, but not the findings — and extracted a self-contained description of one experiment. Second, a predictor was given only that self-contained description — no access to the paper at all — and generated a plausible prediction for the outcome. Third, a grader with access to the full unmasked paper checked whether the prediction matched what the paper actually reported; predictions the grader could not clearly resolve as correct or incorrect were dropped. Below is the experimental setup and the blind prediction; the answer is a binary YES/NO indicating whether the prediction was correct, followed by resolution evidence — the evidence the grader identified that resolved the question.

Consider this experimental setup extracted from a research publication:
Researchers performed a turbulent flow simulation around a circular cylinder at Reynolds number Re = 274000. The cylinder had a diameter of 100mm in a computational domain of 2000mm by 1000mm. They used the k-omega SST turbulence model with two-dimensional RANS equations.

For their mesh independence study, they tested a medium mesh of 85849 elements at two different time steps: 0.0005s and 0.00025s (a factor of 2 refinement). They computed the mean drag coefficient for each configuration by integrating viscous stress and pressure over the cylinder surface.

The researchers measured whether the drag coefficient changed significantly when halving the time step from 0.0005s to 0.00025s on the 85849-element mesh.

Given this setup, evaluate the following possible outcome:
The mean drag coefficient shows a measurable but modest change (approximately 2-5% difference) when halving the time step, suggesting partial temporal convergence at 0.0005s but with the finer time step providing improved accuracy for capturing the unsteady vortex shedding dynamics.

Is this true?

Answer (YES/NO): YES